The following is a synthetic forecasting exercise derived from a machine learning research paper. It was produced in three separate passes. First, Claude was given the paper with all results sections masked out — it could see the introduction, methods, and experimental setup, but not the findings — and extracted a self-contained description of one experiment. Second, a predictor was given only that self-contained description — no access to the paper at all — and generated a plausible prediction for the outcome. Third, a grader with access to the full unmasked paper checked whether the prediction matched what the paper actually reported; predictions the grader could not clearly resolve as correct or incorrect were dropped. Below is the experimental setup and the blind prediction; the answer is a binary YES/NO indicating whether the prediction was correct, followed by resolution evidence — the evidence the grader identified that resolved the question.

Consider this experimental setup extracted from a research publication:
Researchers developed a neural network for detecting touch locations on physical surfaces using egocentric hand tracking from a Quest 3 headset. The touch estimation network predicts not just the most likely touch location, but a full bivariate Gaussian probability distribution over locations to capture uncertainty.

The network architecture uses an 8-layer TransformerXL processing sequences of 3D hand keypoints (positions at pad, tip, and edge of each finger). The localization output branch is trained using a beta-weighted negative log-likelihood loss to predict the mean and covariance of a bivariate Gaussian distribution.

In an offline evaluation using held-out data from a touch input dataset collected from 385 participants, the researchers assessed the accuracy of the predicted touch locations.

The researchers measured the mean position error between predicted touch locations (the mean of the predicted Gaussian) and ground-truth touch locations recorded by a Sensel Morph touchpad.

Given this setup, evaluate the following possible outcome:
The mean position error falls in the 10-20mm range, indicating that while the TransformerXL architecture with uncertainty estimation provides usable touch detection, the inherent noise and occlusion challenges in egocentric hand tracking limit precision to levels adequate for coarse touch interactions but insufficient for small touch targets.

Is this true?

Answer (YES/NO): NO